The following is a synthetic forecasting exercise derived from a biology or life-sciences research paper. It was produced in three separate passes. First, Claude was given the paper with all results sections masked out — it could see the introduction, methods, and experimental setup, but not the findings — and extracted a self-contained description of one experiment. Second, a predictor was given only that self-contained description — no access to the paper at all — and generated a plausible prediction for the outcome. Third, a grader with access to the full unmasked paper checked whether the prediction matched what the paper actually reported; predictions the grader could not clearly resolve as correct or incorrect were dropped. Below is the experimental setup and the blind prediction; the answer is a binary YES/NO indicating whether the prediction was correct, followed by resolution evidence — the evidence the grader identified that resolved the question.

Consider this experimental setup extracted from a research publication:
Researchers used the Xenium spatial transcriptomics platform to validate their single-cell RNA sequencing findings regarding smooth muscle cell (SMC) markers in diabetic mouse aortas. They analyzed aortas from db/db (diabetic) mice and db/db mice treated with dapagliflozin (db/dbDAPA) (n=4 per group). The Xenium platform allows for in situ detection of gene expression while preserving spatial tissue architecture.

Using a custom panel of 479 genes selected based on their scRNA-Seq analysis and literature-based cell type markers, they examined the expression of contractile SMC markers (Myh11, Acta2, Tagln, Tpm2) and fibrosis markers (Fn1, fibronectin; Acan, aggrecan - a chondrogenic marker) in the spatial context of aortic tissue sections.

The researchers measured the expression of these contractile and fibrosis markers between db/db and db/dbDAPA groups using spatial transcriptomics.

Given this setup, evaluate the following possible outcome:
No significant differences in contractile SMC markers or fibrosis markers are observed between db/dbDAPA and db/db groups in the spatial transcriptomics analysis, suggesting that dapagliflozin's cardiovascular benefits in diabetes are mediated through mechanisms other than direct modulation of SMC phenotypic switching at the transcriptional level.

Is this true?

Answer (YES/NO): NO